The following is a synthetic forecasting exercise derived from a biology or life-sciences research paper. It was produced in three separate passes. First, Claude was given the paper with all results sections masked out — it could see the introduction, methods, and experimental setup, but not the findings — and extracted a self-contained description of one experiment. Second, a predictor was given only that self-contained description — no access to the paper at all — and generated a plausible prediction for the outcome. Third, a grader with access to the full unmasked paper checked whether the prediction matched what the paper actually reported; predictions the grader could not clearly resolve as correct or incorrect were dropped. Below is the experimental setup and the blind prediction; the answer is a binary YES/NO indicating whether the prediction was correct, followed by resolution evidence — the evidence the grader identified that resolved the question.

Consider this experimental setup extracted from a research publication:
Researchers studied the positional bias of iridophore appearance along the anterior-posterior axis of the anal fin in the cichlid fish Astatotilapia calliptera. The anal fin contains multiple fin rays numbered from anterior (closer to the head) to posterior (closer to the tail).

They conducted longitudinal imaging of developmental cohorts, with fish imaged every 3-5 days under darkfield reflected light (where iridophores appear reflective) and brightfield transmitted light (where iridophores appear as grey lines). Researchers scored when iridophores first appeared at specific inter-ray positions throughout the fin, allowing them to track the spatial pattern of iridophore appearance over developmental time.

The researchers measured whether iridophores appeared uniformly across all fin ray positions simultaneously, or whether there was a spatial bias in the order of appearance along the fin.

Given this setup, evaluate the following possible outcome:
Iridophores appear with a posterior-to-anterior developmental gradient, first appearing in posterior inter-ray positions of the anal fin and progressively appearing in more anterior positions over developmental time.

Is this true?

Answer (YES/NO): NO